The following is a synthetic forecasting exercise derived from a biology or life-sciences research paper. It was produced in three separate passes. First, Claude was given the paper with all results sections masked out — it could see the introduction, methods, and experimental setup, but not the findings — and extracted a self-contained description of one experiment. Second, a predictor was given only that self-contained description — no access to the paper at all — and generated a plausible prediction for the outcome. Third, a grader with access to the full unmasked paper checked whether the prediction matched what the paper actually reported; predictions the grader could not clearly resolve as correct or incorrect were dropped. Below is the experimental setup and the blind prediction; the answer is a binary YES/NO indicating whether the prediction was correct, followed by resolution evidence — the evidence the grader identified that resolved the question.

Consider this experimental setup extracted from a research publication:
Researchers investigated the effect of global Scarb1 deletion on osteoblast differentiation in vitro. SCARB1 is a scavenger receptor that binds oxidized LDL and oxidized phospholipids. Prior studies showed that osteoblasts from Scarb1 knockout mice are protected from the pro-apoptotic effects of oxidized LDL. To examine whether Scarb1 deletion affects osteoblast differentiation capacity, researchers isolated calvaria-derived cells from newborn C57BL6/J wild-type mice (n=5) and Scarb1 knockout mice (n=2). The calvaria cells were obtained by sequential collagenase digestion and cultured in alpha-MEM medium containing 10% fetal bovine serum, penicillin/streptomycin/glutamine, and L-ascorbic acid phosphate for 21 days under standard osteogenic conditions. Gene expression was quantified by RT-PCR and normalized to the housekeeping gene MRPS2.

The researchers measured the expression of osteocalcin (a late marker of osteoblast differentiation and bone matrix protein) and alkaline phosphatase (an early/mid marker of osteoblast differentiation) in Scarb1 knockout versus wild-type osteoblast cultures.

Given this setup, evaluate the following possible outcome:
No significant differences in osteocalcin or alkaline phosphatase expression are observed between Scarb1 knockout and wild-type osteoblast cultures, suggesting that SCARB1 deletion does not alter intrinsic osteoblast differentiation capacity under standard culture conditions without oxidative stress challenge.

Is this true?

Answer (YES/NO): NO